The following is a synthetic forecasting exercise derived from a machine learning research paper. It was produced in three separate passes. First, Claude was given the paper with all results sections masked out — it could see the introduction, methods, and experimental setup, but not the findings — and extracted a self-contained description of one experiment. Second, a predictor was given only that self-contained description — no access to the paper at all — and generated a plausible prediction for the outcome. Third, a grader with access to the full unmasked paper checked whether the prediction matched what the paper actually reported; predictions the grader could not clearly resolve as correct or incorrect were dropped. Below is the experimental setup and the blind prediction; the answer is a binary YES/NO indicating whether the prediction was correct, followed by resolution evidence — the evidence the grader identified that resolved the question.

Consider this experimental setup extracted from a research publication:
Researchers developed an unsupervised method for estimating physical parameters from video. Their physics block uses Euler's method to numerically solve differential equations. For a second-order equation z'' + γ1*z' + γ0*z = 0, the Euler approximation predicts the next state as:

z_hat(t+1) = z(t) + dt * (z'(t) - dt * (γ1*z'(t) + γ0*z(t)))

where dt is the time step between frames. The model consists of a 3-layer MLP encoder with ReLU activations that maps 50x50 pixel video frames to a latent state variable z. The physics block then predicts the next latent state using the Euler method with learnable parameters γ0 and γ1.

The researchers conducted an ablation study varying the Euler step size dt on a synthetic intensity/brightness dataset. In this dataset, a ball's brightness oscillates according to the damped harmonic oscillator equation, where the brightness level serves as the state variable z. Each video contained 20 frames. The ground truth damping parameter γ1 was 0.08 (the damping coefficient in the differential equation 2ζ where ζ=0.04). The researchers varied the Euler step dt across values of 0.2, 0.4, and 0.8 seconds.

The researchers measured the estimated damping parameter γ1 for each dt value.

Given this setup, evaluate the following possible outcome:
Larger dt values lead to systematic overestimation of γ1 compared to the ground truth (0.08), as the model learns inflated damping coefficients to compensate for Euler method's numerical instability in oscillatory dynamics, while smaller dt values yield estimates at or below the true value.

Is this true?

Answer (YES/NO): NO